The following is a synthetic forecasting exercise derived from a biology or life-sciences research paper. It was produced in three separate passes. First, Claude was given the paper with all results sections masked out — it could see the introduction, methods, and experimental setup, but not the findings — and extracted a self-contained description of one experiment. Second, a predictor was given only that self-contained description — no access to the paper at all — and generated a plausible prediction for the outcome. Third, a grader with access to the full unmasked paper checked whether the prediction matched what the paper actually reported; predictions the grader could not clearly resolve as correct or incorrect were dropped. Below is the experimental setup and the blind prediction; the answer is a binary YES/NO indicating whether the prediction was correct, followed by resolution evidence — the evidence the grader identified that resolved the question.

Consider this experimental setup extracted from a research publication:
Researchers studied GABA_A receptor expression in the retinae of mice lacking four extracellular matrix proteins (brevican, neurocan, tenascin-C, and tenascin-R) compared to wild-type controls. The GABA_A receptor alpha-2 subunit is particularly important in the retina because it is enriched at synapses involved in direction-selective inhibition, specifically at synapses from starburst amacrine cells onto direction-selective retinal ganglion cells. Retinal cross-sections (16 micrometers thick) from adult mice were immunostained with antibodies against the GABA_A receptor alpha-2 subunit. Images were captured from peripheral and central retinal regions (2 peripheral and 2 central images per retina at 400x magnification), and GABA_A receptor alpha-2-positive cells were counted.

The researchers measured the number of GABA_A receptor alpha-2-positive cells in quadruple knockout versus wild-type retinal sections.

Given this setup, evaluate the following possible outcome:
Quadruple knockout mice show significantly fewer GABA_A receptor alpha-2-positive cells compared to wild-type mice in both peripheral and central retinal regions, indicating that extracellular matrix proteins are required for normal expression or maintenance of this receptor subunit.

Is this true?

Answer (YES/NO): NO